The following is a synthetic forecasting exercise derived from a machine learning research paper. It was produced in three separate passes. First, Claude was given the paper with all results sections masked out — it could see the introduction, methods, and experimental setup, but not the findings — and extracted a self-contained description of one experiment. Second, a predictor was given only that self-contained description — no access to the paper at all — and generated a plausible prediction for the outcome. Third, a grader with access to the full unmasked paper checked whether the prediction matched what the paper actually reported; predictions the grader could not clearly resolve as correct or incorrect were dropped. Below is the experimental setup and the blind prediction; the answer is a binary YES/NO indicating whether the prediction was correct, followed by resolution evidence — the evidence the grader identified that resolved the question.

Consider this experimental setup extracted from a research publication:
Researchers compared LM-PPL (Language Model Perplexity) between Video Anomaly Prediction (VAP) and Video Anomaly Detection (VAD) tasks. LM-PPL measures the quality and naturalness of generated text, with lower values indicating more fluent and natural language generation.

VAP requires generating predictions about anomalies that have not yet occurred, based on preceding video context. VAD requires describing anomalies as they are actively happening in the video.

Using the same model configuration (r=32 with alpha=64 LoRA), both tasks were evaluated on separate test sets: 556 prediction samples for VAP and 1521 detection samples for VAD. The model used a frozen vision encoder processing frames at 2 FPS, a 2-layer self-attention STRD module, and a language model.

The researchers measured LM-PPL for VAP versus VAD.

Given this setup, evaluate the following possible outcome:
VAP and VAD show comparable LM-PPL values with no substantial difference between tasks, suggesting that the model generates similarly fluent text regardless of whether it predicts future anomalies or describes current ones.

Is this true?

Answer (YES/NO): NO